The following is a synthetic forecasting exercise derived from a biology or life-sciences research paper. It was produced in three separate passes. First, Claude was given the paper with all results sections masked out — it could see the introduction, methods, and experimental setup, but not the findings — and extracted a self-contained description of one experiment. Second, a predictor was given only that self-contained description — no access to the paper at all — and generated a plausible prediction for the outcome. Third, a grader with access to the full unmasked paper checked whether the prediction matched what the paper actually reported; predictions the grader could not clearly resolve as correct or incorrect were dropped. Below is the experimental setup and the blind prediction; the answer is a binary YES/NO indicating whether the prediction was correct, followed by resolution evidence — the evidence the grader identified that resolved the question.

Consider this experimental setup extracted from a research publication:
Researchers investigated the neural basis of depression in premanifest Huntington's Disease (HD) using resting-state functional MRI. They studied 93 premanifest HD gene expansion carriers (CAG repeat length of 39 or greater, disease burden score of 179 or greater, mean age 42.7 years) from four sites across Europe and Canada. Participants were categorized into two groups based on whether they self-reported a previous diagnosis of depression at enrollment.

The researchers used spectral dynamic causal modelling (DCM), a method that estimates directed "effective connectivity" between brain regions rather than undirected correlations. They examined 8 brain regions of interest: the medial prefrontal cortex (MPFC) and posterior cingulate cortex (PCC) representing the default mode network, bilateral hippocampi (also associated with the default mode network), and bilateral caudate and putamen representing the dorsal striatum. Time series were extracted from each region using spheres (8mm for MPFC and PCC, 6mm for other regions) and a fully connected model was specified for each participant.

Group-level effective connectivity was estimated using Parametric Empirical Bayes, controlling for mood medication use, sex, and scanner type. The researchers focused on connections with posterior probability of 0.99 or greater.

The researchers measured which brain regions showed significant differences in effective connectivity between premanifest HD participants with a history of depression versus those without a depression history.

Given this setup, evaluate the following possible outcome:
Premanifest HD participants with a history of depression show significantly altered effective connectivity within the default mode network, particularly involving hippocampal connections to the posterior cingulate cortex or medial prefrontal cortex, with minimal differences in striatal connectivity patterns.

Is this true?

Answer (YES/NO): NO